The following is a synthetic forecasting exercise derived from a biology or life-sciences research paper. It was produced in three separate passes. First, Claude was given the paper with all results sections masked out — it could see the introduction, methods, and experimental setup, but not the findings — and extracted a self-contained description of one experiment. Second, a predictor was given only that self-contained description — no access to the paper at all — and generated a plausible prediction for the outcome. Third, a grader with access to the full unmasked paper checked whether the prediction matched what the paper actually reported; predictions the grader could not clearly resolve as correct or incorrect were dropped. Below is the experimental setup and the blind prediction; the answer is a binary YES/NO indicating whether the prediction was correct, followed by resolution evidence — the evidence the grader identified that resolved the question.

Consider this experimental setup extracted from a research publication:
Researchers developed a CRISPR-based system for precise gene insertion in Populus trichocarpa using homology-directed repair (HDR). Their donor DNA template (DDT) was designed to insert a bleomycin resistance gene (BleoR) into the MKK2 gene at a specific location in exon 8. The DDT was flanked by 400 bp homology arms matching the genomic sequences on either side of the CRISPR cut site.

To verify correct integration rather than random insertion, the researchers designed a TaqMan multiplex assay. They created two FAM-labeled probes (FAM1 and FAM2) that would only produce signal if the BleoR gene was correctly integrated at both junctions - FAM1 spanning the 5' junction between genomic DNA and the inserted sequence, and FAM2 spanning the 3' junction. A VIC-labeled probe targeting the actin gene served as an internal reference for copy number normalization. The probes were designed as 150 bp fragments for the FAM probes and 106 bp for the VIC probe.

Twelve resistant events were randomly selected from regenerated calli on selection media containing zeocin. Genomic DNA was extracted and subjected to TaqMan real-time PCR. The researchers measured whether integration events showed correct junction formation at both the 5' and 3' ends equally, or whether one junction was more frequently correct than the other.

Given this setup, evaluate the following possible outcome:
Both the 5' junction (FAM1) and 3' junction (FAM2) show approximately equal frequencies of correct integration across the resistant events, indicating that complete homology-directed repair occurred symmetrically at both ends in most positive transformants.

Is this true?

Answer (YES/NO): NO